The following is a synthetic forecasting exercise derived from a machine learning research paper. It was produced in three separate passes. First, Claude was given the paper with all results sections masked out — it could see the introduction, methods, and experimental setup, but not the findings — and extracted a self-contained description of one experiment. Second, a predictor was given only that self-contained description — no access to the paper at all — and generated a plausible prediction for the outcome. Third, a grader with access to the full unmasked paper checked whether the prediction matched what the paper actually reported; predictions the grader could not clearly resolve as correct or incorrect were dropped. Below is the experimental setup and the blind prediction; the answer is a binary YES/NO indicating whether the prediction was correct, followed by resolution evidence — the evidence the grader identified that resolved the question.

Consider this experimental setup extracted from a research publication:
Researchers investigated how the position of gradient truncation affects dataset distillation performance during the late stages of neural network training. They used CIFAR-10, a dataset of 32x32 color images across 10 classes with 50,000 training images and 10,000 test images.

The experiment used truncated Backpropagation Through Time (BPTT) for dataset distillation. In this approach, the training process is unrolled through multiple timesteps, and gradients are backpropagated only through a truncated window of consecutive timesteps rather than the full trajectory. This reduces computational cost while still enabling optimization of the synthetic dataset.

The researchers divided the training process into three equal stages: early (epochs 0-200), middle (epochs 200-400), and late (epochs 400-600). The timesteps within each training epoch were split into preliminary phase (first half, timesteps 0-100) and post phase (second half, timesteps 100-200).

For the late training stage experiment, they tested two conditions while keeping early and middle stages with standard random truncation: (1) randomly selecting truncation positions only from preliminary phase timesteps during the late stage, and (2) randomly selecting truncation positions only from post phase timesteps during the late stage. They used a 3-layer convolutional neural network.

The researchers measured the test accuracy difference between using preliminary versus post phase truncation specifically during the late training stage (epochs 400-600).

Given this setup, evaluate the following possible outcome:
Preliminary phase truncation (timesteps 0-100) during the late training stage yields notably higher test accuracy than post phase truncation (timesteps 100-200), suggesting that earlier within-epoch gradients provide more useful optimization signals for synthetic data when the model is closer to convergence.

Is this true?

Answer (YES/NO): NO